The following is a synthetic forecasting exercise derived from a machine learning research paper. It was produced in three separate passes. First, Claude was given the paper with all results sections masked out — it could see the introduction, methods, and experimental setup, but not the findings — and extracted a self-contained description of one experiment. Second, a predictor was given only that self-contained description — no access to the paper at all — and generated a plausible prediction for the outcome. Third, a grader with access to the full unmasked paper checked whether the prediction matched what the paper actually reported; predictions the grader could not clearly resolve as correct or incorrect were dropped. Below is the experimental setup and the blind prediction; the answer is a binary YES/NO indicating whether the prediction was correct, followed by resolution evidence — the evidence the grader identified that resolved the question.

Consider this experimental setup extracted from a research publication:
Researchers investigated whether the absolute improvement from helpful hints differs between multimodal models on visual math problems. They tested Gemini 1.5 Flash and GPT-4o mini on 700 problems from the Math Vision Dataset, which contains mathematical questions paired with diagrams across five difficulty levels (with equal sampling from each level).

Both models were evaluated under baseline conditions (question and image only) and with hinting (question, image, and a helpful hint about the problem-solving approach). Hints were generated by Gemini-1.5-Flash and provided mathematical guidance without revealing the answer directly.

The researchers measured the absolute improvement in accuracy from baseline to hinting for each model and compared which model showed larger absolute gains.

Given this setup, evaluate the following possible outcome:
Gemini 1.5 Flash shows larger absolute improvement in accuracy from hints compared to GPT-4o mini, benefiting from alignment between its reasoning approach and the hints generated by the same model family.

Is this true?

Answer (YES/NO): YES